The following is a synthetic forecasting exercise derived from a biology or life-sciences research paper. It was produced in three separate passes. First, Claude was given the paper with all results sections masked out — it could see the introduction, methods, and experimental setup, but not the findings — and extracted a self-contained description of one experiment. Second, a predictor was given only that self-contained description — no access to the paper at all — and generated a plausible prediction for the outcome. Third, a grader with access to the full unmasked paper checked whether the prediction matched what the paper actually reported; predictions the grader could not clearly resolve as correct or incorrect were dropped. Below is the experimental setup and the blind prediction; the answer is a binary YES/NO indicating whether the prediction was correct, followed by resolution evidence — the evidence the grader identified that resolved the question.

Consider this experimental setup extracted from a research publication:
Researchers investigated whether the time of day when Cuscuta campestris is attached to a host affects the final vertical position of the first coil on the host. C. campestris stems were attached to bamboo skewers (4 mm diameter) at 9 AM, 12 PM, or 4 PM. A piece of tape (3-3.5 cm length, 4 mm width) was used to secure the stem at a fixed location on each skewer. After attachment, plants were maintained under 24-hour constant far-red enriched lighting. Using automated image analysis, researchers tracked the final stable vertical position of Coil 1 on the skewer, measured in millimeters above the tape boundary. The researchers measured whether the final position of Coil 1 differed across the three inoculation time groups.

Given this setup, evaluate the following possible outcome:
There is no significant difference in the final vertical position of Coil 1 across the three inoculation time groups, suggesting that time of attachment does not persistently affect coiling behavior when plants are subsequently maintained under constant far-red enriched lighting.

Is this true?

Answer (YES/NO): YES